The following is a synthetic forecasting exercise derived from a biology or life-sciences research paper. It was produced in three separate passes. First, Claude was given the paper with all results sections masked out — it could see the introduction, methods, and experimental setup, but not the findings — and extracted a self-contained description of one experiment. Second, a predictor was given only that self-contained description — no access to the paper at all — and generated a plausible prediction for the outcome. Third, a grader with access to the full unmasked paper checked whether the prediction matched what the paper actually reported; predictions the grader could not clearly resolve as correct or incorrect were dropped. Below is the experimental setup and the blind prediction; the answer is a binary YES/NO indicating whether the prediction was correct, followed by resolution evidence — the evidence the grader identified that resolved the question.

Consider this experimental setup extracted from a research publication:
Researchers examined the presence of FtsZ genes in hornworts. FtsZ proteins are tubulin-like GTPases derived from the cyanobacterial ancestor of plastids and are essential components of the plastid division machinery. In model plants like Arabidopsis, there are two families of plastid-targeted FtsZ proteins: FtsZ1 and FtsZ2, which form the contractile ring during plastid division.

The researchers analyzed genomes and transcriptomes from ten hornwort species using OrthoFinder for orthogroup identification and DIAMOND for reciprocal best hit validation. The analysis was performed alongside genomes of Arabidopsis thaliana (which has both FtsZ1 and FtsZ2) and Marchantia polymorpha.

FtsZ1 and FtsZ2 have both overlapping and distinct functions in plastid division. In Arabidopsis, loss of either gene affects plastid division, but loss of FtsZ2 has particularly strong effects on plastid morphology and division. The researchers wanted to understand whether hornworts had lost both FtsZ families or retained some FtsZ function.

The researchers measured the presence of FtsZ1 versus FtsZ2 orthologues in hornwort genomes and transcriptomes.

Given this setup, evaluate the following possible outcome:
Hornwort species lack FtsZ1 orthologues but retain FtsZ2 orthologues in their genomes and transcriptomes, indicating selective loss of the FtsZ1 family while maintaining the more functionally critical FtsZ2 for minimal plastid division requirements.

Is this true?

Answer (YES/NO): NO